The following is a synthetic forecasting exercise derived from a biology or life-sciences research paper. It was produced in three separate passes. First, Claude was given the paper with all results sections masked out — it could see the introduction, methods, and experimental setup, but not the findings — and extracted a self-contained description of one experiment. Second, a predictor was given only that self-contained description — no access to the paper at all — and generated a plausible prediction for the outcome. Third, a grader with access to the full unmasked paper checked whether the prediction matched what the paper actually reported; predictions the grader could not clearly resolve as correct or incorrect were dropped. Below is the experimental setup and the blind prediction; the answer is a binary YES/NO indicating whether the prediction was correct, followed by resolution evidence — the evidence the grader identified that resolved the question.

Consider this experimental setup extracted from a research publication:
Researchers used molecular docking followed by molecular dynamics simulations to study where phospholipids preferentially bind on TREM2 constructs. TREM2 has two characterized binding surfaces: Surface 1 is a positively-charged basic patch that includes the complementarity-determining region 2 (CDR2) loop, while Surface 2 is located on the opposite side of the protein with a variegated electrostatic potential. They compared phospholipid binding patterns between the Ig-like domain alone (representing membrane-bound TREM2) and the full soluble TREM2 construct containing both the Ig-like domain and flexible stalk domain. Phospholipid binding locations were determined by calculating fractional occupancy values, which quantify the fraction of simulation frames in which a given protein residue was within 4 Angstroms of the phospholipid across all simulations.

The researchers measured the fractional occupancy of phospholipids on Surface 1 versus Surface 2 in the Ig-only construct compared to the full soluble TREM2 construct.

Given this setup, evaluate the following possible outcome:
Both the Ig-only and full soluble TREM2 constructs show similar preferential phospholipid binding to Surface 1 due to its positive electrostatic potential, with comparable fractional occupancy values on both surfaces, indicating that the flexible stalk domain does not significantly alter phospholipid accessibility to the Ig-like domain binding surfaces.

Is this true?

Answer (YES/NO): NO